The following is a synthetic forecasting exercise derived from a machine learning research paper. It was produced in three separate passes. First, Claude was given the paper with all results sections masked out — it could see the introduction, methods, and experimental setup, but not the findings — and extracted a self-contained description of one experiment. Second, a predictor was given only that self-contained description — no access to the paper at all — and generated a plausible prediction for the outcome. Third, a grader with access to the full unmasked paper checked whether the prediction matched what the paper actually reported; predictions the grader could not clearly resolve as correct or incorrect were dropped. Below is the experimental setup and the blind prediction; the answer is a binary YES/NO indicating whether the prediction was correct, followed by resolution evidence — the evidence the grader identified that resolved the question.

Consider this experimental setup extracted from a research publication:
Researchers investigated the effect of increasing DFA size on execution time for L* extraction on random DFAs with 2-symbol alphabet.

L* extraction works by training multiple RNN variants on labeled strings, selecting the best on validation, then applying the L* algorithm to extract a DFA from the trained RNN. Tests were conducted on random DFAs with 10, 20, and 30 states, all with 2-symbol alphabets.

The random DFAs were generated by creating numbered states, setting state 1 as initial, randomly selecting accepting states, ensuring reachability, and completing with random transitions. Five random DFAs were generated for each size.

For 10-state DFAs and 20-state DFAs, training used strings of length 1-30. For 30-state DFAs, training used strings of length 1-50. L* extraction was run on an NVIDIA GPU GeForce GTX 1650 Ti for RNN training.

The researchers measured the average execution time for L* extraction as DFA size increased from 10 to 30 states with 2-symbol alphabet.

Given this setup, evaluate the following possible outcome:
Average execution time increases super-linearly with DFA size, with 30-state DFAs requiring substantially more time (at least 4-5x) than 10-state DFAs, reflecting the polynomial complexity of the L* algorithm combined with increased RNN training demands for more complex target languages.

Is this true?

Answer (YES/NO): YES